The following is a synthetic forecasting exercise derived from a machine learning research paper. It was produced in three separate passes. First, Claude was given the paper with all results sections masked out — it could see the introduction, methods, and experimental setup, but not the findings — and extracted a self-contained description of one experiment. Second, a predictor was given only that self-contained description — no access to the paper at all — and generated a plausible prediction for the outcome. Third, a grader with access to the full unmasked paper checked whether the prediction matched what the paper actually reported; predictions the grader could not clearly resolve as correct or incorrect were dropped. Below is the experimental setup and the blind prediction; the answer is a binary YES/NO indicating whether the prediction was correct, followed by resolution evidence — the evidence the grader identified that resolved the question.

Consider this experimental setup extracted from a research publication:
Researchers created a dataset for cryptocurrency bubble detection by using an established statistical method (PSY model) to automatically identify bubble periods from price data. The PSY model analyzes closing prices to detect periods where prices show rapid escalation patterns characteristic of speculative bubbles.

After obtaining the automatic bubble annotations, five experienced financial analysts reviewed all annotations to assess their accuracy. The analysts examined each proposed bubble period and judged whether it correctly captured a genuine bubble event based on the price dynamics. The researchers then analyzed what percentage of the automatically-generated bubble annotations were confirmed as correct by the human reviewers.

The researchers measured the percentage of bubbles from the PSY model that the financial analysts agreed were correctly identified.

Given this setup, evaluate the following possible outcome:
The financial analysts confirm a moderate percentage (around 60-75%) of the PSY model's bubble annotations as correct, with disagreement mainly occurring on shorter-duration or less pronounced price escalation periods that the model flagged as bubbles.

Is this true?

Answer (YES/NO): NO